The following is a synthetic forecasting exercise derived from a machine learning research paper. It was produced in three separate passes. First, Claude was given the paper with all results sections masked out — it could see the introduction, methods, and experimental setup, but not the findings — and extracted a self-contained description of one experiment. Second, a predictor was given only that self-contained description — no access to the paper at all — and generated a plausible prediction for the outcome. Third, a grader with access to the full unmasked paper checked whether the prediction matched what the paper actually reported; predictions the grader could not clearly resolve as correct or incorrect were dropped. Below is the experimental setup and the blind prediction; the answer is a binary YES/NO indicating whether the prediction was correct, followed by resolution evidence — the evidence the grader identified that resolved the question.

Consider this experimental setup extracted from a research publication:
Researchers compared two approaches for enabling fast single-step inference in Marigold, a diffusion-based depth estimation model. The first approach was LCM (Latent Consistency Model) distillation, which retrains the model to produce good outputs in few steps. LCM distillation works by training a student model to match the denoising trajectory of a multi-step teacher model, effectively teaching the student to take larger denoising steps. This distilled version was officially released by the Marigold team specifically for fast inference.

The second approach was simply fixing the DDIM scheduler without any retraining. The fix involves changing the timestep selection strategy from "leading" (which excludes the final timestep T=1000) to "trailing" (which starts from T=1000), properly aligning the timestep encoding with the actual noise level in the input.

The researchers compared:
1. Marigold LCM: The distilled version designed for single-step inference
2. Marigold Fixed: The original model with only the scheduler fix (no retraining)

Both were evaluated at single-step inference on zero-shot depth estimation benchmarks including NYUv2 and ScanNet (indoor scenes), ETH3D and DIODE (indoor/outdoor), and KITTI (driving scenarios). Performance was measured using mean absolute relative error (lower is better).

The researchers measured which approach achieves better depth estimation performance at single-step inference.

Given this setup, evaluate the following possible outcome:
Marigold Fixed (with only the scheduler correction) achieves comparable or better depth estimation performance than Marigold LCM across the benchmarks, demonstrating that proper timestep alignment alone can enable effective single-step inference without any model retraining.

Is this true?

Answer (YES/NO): YES